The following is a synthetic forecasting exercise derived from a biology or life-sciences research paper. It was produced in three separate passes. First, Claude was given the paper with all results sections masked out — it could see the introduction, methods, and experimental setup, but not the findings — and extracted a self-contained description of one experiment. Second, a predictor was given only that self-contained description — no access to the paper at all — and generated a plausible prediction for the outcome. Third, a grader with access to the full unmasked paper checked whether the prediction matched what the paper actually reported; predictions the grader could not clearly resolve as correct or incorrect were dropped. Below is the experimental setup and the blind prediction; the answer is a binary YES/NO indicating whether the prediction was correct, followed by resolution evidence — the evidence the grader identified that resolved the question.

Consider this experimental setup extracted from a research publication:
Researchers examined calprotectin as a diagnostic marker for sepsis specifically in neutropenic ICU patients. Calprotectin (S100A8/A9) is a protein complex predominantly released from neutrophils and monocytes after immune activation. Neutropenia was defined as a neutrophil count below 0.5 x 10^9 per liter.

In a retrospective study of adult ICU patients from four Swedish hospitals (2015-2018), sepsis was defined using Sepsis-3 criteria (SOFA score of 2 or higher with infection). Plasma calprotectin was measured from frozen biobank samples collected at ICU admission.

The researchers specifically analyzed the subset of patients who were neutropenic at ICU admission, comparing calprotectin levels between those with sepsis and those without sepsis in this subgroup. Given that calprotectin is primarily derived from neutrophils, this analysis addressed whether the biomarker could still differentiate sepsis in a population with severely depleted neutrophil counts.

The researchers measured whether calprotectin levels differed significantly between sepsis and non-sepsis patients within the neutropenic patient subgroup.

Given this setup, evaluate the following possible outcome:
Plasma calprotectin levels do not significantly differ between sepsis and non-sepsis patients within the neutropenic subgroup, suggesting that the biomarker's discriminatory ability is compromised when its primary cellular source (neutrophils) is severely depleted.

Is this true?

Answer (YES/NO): YES